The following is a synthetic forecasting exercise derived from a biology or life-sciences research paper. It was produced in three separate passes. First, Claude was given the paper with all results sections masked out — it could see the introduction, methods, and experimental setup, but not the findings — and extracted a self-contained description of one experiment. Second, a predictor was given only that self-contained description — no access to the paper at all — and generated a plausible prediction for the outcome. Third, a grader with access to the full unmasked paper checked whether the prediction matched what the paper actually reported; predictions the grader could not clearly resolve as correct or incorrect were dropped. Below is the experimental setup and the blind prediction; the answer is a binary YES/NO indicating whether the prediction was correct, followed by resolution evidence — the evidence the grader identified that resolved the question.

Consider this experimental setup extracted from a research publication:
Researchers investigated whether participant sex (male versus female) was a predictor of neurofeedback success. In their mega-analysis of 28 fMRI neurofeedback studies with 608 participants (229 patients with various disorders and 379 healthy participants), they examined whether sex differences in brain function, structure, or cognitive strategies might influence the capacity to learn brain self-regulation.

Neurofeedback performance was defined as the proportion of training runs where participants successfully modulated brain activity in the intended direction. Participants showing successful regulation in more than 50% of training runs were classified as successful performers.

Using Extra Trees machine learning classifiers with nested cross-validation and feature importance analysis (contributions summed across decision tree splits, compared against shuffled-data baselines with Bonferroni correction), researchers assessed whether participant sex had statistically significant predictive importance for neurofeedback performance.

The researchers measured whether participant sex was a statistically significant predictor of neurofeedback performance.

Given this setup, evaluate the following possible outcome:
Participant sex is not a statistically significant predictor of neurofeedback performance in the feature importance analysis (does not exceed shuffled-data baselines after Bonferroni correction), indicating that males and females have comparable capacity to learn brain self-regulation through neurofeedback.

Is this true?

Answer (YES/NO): YES